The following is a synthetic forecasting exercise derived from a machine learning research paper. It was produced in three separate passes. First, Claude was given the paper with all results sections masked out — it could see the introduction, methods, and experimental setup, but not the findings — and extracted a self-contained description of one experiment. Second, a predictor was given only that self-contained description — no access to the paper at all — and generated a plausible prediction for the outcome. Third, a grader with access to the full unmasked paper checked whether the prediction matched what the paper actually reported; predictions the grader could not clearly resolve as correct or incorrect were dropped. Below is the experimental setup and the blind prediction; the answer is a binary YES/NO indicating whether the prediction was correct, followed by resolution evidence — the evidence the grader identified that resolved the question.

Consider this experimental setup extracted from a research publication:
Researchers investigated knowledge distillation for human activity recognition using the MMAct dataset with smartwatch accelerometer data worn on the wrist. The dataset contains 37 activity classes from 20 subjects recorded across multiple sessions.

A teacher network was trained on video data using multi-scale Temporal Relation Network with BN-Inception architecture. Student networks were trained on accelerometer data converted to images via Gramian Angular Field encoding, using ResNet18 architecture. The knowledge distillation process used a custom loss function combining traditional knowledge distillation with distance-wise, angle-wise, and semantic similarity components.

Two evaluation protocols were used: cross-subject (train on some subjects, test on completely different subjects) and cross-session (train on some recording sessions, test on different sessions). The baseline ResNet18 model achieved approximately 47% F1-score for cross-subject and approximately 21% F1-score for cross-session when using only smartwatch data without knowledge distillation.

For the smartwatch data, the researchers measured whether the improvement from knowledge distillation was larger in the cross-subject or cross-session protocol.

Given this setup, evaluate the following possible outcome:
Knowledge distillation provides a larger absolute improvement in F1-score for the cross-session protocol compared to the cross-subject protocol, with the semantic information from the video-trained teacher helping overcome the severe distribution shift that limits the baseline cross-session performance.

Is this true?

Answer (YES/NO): YES